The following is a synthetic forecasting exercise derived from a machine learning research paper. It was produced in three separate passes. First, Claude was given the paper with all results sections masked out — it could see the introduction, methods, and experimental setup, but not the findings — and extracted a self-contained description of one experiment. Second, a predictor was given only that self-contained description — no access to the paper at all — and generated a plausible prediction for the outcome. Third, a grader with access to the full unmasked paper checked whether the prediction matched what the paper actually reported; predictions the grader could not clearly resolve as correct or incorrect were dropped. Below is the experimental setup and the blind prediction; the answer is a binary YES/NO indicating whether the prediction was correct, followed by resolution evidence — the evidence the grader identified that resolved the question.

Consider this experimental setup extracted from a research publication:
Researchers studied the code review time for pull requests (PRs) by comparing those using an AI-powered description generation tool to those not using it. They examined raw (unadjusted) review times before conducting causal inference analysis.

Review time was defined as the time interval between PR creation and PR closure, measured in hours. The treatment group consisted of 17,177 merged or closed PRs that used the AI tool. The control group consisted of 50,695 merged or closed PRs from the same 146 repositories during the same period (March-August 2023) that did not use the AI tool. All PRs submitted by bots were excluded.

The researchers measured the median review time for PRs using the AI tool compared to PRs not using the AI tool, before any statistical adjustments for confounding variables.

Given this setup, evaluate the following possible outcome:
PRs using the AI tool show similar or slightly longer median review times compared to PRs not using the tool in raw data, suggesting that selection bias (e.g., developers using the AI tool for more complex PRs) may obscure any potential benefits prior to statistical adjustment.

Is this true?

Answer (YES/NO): NO